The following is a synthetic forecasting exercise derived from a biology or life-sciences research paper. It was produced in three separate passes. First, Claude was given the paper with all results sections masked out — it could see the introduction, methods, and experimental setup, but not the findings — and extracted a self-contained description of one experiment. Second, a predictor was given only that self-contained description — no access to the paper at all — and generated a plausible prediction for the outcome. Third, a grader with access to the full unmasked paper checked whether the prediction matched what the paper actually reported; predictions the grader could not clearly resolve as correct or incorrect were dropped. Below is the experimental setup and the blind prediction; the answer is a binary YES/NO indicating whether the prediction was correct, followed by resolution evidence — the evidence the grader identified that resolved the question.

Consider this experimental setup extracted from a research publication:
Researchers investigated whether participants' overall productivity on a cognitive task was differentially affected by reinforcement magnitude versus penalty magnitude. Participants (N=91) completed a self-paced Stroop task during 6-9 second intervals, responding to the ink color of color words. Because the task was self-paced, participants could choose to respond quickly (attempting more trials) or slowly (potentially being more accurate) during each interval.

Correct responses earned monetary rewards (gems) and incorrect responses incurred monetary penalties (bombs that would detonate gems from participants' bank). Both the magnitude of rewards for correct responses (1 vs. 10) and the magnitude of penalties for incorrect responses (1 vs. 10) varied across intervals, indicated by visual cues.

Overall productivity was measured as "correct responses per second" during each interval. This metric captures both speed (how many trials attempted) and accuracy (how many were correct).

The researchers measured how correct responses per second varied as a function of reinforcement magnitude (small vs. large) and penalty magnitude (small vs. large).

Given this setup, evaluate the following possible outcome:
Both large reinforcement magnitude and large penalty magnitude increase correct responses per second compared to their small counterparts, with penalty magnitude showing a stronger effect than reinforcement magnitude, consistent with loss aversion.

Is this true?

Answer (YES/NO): NO